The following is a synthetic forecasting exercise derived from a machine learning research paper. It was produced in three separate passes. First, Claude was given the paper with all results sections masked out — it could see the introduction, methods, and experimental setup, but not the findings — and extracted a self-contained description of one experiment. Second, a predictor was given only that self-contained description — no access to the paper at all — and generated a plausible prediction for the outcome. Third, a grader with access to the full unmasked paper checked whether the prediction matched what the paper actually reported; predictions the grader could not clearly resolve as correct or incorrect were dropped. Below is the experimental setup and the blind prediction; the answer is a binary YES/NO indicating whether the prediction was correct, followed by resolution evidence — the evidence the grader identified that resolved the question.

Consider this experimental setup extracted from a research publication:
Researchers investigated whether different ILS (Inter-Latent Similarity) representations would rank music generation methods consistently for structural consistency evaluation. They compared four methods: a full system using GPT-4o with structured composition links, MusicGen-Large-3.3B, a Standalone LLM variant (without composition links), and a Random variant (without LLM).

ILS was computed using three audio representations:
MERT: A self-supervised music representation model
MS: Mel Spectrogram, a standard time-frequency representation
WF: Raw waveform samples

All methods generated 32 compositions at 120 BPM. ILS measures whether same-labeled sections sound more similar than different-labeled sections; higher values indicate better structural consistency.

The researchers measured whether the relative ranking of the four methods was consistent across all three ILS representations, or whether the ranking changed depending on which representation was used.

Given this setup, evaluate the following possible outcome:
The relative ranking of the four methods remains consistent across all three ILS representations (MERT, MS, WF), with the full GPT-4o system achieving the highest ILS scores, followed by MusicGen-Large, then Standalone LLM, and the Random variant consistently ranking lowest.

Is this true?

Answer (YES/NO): NO